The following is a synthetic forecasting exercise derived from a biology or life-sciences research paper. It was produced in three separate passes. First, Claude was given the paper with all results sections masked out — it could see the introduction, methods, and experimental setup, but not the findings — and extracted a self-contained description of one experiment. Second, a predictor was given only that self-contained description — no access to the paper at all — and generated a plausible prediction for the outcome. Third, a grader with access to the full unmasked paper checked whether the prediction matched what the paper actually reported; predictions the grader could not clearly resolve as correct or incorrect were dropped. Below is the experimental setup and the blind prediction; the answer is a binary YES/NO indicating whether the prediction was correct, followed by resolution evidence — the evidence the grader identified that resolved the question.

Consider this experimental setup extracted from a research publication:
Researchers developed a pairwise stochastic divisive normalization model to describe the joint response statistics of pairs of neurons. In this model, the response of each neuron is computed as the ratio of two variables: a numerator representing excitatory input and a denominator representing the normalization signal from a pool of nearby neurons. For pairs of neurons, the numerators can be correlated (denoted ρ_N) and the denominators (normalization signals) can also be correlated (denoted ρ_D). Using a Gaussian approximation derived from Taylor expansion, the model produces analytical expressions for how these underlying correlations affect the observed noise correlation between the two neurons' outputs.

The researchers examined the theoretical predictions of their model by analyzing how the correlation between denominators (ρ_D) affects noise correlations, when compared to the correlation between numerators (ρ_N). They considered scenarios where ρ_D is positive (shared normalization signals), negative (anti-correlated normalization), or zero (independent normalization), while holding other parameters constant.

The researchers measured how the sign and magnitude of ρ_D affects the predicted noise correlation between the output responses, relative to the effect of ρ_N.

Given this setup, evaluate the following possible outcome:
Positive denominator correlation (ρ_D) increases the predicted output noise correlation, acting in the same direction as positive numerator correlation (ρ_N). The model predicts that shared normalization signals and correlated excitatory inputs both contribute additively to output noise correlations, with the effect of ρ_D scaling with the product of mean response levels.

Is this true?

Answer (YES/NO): YES